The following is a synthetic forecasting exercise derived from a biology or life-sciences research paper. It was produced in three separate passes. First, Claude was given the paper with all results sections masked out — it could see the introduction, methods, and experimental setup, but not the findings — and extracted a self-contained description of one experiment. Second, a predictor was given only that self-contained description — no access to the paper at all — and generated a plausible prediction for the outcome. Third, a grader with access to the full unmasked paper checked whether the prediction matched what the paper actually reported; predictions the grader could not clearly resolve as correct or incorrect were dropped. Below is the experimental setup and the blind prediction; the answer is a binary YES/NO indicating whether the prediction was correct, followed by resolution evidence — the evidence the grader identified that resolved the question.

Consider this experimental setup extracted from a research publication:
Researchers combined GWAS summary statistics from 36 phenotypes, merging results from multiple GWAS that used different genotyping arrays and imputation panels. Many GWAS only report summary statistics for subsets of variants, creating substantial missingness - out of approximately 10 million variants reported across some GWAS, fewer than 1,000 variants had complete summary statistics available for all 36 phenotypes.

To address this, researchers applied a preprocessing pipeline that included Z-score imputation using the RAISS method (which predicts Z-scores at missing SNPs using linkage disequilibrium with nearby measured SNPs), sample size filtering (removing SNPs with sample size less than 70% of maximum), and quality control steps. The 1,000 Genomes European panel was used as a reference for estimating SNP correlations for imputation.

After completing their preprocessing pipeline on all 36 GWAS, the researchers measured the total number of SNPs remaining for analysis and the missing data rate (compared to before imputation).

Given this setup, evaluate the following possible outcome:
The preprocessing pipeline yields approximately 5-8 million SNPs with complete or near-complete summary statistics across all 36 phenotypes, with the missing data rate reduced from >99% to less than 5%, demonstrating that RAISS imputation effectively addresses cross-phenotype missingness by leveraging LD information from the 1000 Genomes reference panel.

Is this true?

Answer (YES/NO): NO